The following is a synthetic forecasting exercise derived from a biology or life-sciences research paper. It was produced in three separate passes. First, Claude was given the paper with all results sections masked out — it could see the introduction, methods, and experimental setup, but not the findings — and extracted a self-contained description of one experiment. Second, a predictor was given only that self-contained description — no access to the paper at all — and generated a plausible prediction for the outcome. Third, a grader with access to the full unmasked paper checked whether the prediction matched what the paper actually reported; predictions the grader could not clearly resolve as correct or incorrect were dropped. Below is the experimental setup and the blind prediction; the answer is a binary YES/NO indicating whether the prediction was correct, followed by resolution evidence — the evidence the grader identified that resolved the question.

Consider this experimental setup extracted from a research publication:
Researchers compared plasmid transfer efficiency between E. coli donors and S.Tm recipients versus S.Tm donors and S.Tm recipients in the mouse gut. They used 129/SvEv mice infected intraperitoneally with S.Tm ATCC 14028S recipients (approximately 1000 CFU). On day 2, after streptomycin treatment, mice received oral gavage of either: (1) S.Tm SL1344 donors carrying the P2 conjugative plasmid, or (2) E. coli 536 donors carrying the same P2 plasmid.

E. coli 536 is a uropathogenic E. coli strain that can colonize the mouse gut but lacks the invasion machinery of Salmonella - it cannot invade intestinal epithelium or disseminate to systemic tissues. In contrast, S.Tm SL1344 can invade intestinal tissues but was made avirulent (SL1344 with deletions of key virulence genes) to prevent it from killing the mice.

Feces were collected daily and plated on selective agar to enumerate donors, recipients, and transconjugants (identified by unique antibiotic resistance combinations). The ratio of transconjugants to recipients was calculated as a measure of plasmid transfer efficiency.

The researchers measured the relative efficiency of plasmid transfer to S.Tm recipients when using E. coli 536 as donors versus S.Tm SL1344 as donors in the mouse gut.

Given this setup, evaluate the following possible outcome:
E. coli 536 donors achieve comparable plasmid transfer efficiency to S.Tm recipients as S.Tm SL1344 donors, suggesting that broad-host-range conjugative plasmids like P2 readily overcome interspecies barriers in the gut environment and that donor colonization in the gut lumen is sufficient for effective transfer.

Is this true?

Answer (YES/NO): YES